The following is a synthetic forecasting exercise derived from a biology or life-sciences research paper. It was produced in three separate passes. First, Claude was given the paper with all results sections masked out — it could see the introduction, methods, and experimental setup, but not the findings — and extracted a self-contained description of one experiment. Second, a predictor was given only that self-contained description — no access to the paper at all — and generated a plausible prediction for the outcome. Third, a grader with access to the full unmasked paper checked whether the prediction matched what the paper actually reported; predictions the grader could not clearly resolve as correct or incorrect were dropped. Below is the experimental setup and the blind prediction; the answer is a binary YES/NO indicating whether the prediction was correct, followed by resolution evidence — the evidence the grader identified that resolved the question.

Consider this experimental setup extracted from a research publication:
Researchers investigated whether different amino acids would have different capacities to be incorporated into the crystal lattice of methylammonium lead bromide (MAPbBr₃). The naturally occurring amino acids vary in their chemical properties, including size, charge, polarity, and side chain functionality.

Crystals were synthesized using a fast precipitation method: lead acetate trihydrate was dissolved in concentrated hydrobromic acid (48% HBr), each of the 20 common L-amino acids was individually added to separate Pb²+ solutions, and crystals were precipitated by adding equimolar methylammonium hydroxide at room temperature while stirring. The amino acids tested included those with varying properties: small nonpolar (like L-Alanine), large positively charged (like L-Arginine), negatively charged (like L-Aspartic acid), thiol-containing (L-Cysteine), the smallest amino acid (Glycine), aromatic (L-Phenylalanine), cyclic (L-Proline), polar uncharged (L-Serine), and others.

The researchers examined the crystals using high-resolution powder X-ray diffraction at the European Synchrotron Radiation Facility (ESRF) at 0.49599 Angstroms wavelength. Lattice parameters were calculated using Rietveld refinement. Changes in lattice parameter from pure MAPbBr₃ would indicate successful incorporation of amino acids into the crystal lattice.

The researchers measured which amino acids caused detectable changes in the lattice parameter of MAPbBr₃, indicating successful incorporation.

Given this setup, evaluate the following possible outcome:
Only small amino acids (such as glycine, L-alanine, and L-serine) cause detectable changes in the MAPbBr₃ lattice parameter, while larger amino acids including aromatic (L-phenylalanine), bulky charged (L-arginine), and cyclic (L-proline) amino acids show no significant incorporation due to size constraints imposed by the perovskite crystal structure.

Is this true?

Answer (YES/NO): NO